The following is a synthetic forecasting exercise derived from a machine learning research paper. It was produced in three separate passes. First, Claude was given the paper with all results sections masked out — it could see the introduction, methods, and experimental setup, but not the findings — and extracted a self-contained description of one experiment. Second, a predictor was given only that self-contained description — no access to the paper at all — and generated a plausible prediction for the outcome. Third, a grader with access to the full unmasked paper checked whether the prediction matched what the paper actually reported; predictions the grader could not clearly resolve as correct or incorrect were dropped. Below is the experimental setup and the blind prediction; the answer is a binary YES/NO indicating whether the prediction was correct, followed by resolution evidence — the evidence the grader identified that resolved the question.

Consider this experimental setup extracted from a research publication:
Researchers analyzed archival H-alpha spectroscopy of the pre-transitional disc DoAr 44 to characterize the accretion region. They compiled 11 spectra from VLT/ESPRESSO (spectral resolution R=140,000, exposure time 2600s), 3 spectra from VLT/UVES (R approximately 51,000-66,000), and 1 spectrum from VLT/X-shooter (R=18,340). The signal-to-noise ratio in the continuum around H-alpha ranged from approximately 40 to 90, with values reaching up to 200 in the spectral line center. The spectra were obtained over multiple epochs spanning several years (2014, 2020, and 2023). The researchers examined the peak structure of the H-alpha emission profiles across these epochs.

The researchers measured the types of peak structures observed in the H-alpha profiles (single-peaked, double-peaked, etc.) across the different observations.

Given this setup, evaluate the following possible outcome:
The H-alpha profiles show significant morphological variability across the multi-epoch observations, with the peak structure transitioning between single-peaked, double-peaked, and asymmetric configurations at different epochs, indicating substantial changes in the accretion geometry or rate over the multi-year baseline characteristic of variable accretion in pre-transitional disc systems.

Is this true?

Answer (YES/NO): YES